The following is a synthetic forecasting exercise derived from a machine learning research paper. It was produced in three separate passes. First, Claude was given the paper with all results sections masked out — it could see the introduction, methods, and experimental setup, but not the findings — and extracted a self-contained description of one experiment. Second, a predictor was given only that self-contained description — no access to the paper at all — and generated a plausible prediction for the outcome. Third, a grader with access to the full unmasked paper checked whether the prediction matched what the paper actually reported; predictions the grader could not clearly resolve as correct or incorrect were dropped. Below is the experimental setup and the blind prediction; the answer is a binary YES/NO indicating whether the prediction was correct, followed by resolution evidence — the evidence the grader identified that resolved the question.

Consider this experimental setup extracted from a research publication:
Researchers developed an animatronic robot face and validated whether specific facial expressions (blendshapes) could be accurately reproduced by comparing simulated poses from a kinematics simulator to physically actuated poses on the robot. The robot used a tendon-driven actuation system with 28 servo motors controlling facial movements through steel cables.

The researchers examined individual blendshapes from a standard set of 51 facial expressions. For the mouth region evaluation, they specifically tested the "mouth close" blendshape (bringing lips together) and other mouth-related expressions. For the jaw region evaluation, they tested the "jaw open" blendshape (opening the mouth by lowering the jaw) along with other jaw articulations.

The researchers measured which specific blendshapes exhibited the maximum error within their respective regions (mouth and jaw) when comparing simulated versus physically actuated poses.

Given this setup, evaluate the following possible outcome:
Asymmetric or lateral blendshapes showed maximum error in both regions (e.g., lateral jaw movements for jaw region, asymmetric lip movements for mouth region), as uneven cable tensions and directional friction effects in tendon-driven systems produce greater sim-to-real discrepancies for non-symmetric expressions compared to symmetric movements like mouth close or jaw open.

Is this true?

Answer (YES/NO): NO